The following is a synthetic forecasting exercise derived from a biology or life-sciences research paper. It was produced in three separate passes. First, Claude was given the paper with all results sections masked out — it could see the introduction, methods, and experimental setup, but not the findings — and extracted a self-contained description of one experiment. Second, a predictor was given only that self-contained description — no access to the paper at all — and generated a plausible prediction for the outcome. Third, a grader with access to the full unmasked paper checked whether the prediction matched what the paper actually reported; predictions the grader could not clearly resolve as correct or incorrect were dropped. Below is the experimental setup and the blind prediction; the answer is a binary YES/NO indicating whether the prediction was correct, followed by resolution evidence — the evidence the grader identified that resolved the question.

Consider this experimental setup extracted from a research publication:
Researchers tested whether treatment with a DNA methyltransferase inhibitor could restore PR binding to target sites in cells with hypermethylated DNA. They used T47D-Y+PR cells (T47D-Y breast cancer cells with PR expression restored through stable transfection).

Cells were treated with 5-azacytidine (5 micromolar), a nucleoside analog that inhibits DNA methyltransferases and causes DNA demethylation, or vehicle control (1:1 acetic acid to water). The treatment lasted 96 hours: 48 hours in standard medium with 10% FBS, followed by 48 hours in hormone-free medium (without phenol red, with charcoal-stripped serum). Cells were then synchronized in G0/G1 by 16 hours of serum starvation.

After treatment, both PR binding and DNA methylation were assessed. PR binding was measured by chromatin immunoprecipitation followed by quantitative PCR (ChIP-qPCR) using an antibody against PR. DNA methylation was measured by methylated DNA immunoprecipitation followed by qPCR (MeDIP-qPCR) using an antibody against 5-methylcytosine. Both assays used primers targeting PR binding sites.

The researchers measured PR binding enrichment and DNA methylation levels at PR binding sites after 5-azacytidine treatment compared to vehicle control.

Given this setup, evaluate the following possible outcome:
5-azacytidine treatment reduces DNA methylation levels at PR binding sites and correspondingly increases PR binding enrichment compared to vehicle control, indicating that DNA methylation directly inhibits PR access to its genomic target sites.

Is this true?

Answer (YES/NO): NO